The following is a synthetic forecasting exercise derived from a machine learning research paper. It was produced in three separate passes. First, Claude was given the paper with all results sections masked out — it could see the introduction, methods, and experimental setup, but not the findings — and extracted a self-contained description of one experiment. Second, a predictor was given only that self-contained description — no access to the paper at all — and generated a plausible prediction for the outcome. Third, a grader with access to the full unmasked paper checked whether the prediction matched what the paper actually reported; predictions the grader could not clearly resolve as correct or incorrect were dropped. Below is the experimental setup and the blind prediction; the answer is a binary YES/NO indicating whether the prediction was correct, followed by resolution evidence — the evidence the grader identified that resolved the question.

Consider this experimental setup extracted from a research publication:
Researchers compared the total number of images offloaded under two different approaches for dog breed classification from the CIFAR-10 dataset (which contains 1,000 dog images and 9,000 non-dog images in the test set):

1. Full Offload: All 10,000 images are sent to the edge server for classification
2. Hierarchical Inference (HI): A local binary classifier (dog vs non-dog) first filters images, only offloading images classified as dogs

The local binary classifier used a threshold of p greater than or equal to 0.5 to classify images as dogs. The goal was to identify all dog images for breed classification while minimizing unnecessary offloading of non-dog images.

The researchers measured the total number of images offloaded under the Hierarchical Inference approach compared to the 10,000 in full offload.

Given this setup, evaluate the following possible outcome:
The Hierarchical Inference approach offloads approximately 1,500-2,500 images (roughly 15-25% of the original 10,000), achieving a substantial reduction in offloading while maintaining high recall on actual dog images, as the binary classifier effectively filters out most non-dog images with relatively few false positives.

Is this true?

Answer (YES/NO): NO